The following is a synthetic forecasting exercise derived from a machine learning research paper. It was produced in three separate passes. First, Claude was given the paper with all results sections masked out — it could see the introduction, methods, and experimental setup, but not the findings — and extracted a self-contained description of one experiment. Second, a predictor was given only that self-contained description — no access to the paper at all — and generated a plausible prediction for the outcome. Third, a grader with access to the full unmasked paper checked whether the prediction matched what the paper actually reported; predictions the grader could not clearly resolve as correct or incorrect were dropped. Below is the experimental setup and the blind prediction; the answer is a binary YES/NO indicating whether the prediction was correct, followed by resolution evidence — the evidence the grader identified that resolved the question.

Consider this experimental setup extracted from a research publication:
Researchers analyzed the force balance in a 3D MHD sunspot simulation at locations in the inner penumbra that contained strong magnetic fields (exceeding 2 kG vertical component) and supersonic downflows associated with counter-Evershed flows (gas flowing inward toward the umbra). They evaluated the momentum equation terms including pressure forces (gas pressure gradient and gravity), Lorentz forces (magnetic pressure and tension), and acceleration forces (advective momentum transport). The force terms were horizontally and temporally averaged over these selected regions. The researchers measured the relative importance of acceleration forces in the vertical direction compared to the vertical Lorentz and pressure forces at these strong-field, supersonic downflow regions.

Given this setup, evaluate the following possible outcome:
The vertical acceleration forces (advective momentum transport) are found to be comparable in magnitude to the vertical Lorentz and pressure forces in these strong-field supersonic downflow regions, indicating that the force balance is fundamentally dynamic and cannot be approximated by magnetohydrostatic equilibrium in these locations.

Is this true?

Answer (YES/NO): NO